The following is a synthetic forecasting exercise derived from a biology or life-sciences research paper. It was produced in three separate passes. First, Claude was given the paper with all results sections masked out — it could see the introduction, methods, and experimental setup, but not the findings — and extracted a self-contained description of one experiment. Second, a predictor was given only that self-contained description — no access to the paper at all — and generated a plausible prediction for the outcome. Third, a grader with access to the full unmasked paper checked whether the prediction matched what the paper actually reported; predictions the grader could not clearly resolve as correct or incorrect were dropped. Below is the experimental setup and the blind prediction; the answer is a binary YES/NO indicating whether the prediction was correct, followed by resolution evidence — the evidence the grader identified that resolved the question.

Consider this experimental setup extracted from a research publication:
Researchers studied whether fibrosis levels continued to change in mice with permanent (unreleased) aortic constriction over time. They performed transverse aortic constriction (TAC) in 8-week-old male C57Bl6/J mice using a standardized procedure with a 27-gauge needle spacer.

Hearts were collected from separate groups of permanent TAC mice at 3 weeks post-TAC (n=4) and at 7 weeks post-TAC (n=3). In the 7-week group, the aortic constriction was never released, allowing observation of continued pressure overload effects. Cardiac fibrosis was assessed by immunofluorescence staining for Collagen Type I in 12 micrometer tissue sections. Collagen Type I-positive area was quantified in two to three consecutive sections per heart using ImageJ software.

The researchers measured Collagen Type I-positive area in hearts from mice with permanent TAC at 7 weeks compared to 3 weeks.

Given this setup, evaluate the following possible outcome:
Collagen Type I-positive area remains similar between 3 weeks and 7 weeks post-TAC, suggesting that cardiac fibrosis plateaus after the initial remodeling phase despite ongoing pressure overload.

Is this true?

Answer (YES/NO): YES